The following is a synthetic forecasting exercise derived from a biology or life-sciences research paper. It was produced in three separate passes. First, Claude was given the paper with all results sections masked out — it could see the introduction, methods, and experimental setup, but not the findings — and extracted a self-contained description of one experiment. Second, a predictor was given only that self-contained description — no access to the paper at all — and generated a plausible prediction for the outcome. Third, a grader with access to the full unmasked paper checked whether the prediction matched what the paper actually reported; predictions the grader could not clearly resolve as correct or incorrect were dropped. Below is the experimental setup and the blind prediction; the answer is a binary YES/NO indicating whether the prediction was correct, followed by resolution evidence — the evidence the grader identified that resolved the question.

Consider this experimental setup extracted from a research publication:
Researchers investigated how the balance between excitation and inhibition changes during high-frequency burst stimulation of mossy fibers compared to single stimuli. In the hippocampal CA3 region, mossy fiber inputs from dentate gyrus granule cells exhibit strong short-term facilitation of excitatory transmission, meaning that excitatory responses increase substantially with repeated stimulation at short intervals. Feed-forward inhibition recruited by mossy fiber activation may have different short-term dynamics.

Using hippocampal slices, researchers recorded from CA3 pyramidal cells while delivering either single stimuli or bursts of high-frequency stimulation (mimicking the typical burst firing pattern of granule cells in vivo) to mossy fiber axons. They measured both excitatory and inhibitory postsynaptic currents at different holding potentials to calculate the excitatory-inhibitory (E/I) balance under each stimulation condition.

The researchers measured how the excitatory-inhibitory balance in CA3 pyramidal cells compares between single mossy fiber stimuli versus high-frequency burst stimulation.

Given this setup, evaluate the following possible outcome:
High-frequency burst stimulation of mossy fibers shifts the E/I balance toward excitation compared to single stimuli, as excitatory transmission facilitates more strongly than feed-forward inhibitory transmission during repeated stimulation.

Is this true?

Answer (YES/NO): YES